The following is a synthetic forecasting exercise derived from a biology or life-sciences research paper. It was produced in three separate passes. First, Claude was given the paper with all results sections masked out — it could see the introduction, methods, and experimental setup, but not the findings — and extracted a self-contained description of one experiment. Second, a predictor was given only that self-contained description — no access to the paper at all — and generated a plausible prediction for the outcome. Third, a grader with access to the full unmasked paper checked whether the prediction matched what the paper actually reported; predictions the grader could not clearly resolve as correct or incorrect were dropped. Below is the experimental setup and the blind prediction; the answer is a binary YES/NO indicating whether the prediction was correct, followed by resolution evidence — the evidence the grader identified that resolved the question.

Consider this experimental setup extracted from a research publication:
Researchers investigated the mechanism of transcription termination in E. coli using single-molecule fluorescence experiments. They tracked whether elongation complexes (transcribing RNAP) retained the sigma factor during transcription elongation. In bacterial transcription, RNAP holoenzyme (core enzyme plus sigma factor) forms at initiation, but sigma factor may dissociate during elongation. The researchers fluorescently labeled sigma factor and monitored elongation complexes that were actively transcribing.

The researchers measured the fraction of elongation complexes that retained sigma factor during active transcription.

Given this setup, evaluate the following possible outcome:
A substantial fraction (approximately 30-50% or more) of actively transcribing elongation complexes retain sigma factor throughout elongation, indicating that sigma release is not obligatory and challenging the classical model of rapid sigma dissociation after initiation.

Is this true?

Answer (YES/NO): YES